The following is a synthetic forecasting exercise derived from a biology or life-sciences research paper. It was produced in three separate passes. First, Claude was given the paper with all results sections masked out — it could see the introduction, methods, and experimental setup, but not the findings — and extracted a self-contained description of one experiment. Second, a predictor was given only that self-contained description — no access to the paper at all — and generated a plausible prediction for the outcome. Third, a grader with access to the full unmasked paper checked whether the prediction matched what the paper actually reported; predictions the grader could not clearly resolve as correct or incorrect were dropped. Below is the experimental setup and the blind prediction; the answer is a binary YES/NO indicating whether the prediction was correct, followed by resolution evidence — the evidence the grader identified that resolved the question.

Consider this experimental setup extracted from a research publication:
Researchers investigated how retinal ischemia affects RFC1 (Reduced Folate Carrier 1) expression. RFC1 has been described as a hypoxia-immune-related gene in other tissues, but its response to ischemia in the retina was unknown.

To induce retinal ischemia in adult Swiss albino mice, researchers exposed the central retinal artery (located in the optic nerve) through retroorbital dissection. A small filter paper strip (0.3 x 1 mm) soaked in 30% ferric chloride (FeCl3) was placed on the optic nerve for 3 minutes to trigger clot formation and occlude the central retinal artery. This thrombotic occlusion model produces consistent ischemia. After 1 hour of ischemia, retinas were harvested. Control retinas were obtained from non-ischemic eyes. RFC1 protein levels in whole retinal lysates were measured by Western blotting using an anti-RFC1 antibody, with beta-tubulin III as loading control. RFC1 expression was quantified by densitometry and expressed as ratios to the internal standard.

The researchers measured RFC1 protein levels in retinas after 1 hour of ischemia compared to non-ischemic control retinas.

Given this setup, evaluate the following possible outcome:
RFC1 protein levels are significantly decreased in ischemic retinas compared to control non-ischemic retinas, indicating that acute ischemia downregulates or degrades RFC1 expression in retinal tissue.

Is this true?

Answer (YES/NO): NO